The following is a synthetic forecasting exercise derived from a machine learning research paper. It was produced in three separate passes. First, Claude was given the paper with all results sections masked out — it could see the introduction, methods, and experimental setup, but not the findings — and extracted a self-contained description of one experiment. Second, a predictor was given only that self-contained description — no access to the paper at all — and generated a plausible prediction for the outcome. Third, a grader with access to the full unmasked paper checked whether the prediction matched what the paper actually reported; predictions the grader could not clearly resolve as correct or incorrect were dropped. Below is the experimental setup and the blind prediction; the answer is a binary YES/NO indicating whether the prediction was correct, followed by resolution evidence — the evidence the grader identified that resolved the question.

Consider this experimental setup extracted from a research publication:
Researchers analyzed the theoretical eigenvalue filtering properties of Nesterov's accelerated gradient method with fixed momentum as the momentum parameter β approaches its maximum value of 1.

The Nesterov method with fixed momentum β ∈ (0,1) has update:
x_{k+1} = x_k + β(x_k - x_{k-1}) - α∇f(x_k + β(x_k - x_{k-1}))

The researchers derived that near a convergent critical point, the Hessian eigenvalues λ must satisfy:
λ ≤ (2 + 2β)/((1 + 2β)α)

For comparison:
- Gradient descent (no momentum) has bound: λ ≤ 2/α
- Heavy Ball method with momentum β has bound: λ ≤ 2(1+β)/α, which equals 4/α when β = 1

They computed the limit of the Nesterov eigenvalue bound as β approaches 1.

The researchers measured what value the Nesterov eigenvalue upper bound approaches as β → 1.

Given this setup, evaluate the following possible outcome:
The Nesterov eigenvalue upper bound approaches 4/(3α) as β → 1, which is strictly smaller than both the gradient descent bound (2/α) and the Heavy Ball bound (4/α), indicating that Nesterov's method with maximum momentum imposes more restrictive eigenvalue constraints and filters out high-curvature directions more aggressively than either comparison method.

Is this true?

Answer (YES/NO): YES